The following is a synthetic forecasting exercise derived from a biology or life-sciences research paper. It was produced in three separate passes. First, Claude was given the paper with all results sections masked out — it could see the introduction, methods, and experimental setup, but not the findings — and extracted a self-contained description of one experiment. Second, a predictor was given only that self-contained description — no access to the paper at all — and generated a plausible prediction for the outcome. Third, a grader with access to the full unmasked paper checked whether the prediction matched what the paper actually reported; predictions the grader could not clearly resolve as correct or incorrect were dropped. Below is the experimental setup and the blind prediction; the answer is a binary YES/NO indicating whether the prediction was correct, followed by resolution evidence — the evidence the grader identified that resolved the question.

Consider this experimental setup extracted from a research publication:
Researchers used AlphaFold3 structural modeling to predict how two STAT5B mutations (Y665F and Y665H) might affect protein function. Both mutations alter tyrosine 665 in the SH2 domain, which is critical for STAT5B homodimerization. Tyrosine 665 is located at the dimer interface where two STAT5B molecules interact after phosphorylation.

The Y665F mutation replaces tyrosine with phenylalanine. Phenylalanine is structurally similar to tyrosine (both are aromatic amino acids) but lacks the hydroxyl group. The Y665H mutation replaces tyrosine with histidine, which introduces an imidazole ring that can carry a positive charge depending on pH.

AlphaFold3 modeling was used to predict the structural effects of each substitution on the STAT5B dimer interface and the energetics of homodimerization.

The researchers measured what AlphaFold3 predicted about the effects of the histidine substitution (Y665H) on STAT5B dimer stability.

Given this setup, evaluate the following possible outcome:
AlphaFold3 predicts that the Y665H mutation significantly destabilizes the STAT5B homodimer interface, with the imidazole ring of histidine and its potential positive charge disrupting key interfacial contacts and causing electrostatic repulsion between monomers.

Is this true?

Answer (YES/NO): YES